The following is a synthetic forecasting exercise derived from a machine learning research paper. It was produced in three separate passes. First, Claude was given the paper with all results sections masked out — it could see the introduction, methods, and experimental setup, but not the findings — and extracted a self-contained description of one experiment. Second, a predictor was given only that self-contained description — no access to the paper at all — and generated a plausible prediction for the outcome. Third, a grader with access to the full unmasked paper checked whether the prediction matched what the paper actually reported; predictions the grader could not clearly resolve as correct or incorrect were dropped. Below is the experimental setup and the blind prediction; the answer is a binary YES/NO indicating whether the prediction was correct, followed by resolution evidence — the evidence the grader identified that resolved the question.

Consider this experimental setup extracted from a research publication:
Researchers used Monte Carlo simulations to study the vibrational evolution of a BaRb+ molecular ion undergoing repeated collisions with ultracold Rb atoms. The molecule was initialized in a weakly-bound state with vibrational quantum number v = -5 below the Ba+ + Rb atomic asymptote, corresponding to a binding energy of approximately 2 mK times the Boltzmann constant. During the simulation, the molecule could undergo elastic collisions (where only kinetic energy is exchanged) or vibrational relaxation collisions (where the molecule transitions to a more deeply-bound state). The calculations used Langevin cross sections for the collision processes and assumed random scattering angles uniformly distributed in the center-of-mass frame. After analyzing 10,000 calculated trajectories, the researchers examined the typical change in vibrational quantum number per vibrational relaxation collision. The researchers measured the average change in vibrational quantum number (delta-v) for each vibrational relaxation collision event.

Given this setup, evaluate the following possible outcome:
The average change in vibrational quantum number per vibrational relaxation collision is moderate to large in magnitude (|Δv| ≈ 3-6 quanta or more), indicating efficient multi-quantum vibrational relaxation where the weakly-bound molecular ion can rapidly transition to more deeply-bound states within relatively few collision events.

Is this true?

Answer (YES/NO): NO